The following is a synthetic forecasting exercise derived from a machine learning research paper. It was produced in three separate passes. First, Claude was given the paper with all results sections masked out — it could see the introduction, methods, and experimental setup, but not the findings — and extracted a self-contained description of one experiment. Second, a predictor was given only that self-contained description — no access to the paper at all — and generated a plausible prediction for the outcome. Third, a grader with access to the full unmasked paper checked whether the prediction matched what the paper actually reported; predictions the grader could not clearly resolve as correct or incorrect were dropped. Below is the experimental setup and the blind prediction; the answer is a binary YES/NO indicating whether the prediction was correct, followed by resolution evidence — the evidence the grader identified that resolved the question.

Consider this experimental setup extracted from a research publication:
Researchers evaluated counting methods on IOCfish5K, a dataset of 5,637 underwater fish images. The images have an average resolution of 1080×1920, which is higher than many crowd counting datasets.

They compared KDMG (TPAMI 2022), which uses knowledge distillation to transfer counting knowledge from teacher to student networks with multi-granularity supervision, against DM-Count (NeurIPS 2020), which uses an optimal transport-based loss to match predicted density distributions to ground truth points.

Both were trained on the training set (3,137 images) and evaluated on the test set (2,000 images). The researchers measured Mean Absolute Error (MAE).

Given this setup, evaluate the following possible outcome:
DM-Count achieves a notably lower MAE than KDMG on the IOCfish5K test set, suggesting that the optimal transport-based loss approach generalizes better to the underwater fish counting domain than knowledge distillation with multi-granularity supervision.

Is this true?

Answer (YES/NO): YES